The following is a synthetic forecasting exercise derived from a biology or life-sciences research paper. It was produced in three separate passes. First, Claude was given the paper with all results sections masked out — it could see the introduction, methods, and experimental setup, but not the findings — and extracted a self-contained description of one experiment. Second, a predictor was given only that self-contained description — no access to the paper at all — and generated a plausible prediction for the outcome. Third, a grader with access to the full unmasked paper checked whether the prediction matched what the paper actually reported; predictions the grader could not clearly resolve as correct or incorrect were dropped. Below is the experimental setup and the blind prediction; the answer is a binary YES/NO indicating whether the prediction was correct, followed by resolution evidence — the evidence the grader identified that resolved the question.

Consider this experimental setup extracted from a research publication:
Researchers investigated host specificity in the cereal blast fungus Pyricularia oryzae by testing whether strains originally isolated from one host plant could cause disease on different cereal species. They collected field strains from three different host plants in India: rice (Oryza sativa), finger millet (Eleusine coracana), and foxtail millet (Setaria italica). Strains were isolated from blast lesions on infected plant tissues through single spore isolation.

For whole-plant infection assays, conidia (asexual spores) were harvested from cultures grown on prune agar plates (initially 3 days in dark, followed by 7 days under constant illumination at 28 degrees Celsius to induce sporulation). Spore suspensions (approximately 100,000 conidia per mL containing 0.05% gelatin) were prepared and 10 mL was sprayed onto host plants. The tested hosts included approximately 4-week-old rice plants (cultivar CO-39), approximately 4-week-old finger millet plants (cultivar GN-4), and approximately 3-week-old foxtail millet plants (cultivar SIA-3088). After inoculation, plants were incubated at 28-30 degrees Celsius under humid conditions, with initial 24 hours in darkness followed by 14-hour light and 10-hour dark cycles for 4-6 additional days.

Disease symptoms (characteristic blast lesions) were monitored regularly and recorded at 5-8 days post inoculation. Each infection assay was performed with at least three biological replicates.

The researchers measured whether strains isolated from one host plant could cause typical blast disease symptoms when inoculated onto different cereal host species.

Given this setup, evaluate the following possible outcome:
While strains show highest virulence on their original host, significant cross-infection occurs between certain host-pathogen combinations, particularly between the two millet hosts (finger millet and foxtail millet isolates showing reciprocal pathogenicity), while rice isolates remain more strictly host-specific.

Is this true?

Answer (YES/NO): NO